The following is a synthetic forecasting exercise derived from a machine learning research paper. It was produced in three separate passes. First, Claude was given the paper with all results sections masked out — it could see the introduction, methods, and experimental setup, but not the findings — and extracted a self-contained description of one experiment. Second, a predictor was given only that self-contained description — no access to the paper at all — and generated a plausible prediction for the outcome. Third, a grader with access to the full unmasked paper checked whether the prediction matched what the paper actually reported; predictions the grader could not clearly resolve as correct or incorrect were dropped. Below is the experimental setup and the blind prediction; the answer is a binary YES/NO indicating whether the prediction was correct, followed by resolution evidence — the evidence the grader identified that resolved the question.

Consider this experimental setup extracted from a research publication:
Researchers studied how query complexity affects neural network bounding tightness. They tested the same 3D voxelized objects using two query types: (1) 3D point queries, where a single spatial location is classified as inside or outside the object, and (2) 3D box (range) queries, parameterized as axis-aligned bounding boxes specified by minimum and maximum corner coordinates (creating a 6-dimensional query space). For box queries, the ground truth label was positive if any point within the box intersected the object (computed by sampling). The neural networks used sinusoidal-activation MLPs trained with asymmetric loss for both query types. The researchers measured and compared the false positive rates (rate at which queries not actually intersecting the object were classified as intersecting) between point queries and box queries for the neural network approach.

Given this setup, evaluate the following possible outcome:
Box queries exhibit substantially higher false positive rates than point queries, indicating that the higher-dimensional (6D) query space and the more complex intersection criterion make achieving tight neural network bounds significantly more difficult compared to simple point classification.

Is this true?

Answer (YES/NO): NO